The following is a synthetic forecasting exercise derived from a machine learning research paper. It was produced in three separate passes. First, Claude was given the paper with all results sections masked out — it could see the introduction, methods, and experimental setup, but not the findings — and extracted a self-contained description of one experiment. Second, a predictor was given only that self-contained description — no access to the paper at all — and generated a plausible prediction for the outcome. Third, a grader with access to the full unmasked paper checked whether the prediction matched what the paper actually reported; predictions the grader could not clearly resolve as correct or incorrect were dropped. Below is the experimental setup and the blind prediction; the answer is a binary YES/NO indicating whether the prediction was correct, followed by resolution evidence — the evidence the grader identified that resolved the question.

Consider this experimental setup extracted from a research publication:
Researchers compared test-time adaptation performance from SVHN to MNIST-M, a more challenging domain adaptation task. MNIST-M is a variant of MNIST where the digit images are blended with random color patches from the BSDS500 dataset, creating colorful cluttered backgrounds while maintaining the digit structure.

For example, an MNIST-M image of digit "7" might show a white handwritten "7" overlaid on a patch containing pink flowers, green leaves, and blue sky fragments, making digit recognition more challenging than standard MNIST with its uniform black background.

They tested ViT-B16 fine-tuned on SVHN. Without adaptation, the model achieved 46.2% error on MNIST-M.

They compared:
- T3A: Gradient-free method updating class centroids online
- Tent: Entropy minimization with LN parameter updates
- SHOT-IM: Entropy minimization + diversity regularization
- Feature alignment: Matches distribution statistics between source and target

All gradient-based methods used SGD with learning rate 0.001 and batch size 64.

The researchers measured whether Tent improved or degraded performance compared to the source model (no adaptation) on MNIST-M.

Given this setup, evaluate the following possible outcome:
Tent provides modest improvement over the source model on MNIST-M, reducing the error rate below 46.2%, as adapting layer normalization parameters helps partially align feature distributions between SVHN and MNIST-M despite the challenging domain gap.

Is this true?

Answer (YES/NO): NO